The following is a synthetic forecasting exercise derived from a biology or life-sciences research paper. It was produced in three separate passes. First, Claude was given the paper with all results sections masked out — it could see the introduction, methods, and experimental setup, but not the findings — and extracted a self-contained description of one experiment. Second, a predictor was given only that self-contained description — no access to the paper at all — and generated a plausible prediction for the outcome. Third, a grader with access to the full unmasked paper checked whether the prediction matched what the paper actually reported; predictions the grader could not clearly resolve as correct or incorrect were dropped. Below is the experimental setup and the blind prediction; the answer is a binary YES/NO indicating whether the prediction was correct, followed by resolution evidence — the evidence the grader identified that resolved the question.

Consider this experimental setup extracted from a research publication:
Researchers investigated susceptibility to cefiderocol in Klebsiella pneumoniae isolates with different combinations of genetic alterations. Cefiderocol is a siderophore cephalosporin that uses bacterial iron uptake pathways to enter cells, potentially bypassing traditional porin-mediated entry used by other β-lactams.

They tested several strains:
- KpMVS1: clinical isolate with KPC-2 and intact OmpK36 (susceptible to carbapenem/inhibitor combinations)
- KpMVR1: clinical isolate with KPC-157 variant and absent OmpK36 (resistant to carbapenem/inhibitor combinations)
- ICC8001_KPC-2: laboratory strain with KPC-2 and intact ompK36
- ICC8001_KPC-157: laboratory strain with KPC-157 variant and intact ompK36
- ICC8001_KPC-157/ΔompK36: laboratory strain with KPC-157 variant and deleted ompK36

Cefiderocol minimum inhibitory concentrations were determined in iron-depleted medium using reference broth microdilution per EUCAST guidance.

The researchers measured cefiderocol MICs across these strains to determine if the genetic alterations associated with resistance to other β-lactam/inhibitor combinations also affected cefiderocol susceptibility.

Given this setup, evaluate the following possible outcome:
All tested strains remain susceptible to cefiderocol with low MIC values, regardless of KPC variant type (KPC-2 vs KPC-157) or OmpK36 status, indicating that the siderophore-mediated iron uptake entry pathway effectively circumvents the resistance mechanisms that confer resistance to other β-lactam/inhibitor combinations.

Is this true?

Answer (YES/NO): NO